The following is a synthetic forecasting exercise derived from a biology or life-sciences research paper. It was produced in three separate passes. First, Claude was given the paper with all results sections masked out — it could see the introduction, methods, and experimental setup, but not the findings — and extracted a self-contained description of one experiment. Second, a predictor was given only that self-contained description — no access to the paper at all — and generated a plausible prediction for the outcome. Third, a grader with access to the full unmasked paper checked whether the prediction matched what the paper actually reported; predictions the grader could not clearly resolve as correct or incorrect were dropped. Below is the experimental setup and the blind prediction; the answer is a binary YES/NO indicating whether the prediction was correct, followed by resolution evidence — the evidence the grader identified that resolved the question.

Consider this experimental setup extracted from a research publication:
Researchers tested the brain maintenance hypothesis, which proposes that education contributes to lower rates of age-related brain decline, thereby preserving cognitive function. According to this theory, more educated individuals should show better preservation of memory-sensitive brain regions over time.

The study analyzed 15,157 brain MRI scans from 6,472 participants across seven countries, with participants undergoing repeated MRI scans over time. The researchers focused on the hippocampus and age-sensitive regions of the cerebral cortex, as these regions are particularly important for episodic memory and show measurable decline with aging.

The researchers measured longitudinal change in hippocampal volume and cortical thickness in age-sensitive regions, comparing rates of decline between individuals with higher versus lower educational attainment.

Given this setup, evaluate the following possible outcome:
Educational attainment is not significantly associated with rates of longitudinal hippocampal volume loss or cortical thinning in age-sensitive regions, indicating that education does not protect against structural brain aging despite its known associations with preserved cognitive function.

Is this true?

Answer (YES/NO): NO